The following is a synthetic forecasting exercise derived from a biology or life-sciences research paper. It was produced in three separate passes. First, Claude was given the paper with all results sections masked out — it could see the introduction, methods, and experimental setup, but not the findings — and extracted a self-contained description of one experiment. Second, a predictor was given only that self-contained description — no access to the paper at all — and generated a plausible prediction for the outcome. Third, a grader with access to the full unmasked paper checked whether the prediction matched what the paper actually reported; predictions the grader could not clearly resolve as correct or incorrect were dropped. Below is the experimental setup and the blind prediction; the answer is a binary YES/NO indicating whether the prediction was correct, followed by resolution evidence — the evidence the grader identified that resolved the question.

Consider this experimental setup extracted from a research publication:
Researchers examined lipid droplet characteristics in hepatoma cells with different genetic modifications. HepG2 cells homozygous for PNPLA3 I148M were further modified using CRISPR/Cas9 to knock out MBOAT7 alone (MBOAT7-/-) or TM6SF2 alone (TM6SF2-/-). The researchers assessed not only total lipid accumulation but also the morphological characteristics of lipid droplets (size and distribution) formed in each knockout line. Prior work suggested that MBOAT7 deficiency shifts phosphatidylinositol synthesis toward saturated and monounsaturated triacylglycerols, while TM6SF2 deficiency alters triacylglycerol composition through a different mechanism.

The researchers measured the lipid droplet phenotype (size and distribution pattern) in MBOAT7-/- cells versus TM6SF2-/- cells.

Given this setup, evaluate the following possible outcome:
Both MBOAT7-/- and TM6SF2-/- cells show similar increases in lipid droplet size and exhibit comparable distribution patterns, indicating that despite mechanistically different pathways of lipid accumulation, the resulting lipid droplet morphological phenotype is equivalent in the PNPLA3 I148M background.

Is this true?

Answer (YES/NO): NO